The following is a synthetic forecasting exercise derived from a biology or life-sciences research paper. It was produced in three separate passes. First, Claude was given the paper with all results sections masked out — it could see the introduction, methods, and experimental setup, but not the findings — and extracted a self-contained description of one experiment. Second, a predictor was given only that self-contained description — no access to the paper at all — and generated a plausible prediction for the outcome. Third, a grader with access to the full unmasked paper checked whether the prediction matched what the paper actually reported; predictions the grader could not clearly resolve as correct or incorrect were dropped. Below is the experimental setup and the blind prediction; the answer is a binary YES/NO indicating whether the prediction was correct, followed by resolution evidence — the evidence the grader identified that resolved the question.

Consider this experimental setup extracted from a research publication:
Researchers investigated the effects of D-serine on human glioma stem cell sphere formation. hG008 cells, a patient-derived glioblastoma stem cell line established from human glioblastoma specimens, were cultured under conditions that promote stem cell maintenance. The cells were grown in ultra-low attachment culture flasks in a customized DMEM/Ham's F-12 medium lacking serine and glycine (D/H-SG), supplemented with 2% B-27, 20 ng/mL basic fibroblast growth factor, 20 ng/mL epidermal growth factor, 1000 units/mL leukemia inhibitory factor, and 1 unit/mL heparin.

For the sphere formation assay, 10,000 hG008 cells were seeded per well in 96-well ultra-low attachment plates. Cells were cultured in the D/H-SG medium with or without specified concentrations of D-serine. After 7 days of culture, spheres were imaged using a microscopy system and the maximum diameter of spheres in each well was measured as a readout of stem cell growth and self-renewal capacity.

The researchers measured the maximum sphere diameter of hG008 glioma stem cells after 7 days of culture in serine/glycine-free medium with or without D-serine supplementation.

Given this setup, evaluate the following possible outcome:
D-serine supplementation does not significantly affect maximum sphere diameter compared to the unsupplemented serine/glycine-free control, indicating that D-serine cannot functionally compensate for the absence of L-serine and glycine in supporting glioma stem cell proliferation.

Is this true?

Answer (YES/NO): NO